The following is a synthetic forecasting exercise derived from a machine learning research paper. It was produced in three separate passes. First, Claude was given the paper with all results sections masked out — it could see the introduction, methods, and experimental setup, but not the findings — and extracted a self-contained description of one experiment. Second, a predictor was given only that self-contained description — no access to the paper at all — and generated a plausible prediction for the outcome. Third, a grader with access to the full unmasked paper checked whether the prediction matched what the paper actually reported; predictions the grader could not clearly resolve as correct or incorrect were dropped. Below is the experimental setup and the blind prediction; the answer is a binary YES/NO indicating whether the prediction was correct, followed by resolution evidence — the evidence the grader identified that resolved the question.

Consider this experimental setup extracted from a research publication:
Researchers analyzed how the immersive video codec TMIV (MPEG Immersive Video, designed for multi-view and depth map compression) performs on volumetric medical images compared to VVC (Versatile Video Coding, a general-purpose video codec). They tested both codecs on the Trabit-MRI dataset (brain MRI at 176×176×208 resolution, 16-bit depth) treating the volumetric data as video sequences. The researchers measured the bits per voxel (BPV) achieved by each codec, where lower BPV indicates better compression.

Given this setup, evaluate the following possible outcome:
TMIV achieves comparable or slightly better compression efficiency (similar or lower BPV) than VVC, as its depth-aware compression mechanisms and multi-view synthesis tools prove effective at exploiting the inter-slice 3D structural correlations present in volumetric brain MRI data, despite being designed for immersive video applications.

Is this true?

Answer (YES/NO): NO